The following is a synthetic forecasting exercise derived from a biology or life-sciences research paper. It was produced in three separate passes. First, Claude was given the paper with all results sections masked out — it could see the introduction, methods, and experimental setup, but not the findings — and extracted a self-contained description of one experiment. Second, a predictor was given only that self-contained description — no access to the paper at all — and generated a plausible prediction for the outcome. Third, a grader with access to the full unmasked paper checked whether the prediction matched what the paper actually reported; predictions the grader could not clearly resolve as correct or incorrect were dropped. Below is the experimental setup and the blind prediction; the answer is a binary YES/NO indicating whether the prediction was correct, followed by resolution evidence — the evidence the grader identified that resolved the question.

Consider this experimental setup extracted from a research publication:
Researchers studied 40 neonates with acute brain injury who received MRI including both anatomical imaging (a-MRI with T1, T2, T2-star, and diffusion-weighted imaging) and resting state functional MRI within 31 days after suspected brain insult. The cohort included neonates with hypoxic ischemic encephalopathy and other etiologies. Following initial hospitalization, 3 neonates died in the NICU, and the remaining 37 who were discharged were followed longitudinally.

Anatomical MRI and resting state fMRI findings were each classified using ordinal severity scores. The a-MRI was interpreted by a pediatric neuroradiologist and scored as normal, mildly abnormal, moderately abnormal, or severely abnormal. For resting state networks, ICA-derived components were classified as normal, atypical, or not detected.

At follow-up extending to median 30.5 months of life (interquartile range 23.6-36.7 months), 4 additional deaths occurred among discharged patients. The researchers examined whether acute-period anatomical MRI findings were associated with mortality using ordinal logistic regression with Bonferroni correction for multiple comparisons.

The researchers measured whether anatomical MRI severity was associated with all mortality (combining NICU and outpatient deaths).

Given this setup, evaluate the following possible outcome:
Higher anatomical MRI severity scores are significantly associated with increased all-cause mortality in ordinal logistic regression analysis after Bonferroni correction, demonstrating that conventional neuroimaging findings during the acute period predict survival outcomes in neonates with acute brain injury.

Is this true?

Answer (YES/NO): NO